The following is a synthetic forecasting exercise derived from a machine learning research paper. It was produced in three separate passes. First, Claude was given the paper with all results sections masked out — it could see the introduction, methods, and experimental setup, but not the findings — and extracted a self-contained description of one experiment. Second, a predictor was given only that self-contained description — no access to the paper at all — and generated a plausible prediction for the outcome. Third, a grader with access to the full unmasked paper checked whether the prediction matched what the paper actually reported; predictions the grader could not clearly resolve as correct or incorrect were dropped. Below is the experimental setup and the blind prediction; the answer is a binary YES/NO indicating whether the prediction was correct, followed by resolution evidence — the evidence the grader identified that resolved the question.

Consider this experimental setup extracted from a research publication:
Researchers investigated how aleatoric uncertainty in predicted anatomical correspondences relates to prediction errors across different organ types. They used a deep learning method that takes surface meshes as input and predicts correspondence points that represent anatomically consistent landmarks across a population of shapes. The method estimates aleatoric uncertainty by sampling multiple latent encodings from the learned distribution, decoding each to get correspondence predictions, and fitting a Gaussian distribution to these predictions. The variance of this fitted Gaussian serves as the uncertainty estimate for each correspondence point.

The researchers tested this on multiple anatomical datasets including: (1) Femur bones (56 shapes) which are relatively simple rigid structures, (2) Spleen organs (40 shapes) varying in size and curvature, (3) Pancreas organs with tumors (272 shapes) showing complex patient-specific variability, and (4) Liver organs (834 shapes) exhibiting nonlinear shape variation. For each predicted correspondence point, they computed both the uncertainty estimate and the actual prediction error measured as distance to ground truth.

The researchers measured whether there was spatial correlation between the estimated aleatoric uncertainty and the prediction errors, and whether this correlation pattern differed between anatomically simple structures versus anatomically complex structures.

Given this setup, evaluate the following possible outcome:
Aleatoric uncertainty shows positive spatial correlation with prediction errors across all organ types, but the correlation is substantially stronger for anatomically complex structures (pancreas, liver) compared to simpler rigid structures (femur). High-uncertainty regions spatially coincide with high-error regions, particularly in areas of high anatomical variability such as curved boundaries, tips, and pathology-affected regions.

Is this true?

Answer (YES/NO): NO